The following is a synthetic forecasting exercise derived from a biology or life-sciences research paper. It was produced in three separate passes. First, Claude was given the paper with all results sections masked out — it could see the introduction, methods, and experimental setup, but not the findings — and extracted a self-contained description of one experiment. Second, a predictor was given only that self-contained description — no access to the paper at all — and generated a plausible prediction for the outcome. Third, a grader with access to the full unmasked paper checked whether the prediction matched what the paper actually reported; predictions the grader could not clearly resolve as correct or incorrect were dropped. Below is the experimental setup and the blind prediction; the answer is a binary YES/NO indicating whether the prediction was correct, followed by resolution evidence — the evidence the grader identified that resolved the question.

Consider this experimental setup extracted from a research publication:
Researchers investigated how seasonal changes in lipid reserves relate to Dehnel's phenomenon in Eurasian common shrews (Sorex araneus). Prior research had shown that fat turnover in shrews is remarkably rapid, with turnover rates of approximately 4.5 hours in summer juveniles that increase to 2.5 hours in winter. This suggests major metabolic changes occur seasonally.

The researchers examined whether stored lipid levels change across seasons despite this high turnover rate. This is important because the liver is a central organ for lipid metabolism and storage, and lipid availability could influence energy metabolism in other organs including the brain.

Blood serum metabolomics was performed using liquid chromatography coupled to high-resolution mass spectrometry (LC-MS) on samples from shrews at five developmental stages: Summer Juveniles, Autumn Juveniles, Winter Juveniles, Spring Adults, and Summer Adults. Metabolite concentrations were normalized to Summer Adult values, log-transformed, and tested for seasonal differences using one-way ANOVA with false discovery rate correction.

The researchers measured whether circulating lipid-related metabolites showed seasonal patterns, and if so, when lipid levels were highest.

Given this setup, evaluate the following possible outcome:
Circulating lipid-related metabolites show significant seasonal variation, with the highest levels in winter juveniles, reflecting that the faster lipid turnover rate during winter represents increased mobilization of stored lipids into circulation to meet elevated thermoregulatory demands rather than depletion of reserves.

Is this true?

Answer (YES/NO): NO